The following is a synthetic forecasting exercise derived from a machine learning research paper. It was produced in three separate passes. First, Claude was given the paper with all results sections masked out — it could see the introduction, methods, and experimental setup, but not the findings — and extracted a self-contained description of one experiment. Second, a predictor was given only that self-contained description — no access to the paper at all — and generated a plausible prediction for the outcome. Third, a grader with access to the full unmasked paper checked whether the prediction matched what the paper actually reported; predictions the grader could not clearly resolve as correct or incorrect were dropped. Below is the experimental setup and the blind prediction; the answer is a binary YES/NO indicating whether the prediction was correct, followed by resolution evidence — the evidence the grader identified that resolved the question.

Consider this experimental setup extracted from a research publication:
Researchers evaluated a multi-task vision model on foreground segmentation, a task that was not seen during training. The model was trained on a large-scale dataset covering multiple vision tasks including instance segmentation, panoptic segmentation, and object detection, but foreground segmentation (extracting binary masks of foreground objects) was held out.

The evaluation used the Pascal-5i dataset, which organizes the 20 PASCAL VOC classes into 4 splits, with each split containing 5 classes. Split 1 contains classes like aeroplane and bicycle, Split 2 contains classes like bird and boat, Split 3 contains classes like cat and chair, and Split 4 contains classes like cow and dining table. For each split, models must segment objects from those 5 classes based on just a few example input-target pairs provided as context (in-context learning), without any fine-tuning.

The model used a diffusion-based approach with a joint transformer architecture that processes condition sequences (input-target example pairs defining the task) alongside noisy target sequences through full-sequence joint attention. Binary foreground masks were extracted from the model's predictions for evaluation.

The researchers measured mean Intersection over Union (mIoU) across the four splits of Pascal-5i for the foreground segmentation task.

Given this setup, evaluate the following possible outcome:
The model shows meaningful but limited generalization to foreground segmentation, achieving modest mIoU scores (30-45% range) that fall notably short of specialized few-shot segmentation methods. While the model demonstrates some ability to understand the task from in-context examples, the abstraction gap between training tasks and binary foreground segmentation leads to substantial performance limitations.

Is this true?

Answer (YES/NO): NO